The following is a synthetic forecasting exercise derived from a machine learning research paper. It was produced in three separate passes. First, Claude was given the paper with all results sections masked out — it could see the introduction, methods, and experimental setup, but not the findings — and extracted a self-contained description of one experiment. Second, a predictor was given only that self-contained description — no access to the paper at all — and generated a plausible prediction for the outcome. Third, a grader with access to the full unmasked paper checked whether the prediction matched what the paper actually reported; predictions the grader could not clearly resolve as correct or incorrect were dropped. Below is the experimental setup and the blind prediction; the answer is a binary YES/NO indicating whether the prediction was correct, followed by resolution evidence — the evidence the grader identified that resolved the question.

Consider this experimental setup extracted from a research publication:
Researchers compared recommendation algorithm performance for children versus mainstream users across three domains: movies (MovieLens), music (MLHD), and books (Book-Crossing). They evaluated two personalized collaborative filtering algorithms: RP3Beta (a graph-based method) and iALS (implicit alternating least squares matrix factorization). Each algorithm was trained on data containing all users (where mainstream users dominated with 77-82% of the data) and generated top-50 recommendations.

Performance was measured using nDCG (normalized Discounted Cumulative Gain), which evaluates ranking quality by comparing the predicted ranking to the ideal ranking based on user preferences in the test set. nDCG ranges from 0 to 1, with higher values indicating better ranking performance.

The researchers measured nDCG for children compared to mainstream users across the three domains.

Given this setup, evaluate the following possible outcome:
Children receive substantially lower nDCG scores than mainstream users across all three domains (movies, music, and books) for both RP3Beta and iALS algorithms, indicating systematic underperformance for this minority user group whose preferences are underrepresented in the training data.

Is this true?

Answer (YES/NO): NO